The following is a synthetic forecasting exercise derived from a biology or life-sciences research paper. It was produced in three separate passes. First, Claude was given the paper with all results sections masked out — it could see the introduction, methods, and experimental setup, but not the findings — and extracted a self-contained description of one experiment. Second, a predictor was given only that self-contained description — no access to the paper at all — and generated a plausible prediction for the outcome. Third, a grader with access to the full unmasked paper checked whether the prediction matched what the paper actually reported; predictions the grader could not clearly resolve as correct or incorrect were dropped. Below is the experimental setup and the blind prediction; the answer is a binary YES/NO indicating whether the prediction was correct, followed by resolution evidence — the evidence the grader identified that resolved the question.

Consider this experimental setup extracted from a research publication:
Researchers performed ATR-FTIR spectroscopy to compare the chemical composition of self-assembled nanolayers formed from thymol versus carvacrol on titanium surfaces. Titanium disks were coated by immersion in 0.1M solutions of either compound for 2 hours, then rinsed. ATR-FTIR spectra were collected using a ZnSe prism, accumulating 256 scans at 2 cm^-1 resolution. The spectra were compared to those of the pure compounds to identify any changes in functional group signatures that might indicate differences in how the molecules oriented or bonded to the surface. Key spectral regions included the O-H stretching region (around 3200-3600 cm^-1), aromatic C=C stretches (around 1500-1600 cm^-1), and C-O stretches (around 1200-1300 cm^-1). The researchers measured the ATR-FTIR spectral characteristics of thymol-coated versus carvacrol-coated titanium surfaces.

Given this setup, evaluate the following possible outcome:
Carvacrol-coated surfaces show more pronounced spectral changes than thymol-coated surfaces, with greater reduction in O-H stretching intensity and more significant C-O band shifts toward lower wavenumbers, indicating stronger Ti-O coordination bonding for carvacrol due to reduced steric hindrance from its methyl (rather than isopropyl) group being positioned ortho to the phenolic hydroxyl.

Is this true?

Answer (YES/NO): NO